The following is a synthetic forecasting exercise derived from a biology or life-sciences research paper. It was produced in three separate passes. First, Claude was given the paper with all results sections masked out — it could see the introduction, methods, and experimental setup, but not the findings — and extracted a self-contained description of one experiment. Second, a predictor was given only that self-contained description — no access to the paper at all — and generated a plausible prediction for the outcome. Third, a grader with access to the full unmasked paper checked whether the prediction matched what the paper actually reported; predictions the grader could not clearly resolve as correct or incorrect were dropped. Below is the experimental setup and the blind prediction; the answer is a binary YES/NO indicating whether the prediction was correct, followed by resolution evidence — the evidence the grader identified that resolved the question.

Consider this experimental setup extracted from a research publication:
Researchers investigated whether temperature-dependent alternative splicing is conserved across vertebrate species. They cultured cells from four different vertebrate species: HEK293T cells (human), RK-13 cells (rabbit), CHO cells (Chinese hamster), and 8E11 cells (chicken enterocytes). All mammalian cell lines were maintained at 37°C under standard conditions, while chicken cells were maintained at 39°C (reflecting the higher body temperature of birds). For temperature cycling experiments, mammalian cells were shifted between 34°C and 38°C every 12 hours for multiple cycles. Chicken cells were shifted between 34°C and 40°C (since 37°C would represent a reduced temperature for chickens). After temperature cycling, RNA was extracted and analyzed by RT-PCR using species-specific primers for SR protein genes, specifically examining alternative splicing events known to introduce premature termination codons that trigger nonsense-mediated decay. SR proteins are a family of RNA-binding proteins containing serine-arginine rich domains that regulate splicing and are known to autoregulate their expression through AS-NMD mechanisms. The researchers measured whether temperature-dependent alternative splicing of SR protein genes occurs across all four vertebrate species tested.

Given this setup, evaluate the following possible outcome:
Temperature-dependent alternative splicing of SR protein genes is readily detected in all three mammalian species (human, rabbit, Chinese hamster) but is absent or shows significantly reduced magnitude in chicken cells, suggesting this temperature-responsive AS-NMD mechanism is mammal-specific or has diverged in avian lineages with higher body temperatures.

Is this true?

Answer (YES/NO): NO